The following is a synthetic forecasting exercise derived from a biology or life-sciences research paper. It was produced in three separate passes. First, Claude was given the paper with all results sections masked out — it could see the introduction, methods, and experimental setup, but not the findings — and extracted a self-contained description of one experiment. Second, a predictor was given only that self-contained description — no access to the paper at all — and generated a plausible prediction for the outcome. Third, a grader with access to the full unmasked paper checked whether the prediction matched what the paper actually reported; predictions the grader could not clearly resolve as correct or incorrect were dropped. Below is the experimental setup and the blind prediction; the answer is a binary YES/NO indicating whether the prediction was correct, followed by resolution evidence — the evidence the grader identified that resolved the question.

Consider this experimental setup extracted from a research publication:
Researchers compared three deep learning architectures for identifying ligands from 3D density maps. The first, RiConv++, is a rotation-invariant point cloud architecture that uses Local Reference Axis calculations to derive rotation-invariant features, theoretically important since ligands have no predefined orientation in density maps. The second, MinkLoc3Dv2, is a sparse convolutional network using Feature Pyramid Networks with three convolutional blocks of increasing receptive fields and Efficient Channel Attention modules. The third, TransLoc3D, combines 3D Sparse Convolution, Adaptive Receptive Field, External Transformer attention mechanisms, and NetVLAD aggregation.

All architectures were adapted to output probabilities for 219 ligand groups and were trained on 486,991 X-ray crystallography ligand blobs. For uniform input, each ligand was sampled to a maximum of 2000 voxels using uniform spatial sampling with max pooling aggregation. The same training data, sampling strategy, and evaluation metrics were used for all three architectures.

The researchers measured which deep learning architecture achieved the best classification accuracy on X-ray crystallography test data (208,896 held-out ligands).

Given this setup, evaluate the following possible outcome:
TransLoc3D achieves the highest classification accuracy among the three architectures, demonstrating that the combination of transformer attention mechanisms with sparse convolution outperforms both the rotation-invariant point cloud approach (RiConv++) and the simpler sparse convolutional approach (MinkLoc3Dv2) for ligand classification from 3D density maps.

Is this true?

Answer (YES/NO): NO